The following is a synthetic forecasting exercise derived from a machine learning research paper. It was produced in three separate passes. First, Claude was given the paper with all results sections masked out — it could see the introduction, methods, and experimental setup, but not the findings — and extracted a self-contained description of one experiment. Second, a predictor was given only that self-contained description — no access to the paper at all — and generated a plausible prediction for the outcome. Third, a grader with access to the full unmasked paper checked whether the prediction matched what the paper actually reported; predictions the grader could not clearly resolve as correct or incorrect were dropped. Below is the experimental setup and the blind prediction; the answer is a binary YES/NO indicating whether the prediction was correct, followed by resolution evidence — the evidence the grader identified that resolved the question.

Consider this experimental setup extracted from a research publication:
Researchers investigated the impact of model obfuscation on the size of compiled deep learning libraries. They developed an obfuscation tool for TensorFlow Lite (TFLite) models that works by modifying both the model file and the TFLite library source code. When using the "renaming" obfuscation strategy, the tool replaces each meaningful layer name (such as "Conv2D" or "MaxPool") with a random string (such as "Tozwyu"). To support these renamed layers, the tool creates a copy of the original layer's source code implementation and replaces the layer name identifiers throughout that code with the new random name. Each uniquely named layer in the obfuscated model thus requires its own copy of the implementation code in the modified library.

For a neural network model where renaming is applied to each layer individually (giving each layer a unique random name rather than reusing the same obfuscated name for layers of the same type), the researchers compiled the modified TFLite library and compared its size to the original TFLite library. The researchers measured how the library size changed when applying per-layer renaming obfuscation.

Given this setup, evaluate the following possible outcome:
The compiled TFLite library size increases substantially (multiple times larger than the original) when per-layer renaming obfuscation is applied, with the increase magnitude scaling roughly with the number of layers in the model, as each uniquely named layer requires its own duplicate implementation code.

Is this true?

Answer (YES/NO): NO